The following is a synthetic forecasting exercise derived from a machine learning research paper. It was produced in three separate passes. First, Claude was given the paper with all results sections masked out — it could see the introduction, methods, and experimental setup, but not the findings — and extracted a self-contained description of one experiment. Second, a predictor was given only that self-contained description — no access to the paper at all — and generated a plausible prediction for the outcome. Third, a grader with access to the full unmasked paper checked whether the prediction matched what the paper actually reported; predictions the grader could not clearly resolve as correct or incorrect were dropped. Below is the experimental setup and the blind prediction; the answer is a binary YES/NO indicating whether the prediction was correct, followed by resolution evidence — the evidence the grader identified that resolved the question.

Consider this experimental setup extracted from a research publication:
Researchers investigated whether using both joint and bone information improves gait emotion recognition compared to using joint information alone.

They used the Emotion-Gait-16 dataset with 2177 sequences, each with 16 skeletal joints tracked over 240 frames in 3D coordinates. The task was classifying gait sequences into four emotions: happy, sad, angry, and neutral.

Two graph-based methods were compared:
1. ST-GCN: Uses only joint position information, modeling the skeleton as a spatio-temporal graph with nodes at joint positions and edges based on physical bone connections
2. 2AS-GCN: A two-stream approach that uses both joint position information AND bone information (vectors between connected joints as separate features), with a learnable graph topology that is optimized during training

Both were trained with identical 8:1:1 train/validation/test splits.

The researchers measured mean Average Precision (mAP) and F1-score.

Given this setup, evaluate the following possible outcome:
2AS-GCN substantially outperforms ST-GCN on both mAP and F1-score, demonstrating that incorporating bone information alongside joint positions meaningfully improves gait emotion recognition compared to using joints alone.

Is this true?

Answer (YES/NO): NO